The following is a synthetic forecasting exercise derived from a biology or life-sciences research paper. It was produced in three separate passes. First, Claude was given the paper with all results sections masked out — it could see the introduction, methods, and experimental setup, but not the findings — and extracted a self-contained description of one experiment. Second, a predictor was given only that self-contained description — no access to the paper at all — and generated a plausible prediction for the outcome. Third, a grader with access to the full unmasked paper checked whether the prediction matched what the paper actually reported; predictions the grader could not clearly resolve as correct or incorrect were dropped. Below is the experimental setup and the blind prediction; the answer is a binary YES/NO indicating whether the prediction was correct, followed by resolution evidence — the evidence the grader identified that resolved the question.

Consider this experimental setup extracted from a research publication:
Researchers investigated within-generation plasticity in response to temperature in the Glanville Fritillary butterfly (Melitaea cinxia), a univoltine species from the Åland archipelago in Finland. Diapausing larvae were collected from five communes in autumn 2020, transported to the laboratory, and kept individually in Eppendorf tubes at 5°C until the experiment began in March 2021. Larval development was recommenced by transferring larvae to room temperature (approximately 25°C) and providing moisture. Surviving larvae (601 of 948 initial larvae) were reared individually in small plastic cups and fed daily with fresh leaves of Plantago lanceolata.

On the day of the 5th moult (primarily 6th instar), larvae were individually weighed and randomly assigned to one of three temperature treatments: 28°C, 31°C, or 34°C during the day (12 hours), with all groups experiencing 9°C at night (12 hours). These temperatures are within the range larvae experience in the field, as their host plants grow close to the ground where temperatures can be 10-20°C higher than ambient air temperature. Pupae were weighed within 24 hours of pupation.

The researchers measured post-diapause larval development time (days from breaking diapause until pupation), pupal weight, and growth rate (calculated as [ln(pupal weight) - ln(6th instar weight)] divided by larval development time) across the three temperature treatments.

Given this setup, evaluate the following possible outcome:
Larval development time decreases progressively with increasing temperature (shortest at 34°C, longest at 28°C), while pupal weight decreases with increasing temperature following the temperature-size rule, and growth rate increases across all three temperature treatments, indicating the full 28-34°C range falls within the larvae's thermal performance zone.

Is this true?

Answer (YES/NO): NO